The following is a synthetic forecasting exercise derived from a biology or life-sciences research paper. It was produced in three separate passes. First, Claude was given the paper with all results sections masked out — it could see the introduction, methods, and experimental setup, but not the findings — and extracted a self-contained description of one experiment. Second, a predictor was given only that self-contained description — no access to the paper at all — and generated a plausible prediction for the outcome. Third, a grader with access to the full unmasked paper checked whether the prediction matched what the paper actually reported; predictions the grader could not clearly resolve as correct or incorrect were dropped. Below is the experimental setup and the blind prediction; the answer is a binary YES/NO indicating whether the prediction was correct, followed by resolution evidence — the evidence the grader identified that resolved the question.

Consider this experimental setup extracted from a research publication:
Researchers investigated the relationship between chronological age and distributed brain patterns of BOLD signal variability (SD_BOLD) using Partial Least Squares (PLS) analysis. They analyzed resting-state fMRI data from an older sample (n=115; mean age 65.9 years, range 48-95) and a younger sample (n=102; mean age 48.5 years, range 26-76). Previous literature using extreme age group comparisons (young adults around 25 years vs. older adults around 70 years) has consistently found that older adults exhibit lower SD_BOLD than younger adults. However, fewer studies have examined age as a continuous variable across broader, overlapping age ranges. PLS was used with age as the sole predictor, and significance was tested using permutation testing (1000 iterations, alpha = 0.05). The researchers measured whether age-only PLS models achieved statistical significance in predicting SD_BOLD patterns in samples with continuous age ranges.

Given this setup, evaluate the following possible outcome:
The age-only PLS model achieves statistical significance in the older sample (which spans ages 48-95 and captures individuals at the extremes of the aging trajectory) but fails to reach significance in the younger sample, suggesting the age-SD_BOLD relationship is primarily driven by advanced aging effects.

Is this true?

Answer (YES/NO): NO